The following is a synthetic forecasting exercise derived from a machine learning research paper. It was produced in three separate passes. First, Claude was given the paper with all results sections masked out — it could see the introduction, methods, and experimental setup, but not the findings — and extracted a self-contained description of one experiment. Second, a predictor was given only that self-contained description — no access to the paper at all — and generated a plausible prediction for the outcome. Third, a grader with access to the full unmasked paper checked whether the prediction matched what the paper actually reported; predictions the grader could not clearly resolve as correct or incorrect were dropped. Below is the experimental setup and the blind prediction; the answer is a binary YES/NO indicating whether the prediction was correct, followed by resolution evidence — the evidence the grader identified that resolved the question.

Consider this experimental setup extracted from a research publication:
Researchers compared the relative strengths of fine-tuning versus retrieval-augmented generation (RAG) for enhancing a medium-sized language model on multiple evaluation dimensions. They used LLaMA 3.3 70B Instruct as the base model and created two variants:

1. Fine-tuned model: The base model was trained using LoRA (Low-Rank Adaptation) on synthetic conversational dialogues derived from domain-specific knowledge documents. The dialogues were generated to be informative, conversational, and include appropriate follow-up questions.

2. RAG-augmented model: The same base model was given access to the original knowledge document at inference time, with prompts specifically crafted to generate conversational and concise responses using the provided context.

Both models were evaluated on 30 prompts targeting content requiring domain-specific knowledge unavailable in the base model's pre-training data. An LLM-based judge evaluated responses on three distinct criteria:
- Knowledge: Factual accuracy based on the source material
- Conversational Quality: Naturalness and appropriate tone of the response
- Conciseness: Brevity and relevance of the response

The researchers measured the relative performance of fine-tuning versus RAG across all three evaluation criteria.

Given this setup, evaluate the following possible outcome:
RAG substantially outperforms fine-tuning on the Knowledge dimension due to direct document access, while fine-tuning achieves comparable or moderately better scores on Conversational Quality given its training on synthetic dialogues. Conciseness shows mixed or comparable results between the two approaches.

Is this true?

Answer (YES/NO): NO